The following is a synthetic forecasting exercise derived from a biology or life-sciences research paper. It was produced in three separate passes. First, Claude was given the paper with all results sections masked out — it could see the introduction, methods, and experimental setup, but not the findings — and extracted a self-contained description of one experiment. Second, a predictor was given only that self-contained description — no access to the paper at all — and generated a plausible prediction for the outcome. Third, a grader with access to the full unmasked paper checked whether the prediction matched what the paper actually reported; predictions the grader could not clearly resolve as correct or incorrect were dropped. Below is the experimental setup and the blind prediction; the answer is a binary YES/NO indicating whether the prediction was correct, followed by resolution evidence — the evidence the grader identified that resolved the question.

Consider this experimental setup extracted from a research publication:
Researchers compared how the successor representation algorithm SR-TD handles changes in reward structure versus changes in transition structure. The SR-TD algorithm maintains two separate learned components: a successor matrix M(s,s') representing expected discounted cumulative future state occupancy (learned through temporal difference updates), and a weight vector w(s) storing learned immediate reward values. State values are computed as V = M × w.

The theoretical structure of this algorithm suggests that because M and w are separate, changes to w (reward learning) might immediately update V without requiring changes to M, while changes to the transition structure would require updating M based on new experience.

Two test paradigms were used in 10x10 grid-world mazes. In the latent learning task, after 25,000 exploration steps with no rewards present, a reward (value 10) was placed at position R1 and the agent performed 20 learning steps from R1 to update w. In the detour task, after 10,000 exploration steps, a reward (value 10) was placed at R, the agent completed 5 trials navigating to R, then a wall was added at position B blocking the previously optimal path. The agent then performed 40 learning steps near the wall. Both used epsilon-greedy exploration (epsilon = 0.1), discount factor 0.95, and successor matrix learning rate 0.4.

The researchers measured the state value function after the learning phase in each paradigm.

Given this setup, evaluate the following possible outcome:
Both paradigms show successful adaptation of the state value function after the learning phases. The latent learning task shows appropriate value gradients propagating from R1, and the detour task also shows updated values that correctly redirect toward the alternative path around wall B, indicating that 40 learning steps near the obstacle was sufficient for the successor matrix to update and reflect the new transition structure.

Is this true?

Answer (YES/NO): NO